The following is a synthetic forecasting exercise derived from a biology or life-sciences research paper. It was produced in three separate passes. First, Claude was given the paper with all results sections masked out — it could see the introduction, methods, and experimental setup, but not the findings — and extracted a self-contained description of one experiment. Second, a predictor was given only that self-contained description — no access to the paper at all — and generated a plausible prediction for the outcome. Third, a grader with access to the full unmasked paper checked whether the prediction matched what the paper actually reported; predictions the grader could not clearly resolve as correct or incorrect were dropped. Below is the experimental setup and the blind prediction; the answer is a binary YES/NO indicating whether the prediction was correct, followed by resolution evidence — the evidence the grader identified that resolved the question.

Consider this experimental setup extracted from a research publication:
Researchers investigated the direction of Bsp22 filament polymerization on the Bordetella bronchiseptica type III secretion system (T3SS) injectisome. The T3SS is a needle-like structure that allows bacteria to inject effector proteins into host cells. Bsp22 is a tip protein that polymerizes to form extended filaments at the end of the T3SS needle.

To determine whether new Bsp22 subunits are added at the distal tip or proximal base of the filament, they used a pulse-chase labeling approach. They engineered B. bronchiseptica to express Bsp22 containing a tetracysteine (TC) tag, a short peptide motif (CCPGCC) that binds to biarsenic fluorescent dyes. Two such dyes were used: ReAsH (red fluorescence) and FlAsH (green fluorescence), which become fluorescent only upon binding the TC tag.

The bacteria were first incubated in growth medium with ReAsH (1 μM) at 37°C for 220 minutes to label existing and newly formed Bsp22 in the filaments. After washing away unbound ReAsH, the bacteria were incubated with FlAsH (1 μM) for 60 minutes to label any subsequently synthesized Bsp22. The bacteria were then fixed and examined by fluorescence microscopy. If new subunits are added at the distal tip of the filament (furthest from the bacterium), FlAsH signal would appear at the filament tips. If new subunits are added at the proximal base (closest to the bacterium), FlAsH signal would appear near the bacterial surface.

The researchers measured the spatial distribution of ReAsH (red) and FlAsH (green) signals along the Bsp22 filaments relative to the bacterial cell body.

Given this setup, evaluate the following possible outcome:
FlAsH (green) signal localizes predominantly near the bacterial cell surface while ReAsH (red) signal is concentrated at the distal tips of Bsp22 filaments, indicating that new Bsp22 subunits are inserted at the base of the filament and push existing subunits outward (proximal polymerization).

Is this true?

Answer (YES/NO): NO